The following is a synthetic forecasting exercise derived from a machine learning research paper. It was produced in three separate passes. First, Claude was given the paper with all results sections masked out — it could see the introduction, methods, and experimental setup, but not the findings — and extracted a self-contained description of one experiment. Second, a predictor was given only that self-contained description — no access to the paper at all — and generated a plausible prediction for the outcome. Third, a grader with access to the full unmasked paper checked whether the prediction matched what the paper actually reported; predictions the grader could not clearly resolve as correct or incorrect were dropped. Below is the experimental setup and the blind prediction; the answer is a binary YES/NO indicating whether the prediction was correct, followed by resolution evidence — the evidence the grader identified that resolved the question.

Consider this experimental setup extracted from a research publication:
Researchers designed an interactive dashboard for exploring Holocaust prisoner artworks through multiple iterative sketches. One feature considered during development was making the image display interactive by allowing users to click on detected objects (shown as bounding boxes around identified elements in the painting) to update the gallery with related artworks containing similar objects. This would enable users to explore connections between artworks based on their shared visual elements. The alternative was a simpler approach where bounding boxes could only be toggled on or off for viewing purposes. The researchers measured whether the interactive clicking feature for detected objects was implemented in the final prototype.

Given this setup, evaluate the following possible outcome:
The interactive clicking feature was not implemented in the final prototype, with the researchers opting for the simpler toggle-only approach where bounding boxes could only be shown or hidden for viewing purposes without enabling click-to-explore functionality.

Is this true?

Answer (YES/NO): YES